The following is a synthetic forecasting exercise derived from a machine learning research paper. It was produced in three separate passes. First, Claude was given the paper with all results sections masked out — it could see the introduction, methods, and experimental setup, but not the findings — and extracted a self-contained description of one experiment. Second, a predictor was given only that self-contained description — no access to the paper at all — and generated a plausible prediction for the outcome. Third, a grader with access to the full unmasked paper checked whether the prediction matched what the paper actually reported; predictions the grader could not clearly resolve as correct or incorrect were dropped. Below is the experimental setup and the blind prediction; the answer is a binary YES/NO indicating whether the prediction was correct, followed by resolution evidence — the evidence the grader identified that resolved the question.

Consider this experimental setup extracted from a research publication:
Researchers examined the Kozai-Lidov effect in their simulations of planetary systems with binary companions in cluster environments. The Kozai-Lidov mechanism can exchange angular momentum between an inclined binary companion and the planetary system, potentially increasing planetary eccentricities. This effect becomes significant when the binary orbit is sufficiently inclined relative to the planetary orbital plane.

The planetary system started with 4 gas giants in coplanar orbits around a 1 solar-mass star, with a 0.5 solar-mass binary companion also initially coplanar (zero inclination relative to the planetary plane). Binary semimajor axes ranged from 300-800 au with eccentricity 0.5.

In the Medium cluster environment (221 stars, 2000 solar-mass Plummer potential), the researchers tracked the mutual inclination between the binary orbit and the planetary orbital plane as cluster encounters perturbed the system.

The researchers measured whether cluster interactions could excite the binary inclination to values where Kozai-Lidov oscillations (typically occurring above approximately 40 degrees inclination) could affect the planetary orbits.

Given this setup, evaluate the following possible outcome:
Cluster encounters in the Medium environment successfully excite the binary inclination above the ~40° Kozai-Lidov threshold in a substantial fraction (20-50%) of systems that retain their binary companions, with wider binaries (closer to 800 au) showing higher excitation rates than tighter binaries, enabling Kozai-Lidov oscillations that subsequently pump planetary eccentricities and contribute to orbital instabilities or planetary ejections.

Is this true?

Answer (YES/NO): NO